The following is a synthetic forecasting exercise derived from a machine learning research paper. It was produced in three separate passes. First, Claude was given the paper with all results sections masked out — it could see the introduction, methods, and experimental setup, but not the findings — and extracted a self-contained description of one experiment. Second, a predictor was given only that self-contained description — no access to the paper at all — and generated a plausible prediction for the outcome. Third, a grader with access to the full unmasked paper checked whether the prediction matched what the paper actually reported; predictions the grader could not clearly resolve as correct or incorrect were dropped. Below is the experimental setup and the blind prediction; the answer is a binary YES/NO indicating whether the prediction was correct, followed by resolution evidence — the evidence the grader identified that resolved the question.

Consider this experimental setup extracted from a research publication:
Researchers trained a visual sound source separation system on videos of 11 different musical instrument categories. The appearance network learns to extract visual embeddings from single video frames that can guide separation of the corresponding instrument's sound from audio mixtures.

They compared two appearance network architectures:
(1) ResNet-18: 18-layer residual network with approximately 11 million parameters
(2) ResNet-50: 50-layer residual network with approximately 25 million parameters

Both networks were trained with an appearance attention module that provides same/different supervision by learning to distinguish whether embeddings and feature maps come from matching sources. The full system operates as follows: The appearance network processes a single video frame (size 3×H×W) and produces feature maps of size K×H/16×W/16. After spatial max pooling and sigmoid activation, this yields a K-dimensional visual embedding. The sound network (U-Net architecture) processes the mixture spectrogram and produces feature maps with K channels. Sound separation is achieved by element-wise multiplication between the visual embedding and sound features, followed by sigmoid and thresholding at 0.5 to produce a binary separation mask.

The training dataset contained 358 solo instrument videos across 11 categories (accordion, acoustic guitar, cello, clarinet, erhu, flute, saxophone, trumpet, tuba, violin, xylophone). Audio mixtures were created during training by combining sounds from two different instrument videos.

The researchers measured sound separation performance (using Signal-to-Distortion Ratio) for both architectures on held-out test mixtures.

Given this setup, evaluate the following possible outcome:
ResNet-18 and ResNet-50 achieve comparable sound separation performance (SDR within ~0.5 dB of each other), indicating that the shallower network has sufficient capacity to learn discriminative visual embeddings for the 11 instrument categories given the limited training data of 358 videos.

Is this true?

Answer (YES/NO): NO